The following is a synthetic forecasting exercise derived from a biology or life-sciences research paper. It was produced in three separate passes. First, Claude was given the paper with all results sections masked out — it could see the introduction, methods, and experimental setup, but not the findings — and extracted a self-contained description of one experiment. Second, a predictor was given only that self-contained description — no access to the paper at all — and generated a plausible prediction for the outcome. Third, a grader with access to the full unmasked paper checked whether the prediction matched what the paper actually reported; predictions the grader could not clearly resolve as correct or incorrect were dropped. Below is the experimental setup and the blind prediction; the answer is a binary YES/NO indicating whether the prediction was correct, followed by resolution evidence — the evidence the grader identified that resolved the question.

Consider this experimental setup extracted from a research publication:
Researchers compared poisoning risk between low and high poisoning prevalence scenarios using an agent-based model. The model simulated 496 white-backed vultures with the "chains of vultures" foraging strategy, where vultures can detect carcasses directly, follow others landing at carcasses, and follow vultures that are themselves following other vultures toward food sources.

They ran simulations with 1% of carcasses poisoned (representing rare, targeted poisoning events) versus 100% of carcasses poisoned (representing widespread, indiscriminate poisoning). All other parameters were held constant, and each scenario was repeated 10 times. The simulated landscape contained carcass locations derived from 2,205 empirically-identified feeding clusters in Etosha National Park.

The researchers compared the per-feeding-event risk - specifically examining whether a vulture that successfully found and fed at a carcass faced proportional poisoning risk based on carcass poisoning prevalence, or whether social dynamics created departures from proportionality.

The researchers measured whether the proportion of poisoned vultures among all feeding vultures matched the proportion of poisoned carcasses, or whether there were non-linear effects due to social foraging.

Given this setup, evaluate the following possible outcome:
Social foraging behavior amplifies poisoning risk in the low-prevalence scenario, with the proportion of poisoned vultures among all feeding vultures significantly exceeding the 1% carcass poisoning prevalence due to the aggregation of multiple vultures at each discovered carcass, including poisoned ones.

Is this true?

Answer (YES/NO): YES